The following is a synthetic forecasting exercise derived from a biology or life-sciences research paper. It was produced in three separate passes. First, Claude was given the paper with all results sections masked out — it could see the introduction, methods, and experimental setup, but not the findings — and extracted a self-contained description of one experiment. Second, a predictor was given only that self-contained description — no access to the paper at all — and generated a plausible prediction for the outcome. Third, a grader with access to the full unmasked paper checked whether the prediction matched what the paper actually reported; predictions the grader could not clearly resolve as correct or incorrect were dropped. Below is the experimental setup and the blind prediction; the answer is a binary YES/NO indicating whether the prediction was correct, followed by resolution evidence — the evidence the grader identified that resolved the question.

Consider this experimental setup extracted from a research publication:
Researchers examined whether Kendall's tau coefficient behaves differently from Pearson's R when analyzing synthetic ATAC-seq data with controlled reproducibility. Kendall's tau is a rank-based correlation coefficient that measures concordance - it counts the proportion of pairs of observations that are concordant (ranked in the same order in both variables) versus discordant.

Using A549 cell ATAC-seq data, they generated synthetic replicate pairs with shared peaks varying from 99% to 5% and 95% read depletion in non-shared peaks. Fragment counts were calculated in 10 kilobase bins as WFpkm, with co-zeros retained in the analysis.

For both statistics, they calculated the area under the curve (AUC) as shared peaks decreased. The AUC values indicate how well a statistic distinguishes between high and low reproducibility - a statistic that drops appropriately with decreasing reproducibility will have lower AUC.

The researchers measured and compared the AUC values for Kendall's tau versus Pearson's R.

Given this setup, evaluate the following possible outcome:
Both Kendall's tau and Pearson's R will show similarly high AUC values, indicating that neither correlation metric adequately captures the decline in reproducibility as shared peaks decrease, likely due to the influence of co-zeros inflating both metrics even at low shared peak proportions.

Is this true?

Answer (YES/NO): NO